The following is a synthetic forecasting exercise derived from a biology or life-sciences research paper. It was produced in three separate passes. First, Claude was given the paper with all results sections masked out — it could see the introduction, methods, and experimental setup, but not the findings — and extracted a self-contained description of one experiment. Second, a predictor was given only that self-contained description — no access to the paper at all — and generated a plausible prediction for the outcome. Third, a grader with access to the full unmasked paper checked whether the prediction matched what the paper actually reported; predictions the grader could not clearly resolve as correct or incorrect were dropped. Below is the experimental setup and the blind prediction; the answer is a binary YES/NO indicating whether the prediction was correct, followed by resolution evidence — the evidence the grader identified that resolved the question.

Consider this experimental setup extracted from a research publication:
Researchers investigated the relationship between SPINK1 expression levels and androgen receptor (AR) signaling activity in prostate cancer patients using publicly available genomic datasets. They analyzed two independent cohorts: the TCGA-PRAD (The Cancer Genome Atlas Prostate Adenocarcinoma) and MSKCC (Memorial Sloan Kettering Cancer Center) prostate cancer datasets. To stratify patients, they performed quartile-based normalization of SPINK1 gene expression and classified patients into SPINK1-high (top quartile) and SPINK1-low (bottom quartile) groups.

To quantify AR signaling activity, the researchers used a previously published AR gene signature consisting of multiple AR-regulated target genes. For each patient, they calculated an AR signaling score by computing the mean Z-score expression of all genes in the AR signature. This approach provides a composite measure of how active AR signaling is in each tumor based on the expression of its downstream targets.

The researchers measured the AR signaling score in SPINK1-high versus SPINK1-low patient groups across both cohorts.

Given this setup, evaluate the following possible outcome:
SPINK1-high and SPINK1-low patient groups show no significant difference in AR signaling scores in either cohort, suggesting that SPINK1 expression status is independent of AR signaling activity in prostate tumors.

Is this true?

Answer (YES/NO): NO